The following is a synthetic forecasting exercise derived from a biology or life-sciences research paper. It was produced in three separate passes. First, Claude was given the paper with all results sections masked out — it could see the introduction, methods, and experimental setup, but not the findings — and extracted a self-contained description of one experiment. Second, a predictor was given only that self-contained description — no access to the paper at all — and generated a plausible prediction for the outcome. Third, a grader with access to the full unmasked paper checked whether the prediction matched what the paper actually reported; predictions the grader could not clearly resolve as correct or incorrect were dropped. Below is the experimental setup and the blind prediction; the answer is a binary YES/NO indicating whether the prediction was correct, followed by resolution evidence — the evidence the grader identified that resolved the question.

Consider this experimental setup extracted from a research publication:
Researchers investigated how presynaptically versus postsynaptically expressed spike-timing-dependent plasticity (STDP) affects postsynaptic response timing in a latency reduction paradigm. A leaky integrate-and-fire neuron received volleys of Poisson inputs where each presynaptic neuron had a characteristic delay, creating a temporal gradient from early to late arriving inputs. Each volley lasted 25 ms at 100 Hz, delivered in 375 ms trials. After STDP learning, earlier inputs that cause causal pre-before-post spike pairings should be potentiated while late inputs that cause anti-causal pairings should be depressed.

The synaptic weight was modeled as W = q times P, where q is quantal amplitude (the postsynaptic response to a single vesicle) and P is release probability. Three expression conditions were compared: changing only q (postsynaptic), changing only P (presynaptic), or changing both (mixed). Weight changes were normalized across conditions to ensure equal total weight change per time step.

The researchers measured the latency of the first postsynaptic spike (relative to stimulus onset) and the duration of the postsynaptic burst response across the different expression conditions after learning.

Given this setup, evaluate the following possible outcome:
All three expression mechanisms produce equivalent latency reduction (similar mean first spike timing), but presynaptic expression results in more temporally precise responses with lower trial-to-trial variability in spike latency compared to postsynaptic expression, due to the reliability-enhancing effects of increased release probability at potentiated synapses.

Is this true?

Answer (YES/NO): NO